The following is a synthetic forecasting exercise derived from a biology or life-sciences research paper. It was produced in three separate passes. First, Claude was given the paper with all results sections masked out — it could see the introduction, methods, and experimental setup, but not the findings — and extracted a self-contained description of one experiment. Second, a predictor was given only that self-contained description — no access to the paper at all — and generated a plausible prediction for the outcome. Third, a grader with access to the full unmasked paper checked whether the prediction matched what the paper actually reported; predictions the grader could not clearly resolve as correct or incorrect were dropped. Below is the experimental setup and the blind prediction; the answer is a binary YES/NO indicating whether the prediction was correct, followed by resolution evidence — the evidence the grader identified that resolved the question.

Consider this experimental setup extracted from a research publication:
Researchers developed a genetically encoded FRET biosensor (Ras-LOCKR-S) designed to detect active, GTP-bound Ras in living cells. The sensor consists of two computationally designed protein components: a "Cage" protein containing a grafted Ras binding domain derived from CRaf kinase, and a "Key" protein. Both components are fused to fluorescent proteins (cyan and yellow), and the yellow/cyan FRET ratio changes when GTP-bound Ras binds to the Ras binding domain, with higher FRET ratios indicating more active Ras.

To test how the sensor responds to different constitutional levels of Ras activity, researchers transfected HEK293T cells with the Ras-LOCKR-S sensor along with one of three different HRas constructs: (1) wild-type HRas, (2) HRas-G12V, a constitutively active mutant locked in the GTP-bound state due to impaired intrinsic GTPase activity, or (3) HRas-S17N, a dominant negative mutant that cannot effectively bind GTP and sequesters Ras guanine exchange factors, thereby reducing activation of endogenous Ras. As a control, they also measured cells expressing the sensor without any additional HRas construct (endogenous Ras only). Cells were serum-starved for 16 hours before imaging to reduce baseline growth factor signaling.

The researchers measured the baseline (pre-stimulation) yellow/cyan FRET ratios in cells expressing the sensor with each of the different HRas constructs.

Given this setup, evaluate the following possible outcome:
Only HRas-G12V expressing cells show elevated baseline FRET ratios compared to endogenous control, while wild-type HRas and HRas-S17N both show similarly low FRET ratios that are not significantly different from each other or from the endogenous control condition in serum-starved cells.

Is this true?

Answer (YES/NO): NO